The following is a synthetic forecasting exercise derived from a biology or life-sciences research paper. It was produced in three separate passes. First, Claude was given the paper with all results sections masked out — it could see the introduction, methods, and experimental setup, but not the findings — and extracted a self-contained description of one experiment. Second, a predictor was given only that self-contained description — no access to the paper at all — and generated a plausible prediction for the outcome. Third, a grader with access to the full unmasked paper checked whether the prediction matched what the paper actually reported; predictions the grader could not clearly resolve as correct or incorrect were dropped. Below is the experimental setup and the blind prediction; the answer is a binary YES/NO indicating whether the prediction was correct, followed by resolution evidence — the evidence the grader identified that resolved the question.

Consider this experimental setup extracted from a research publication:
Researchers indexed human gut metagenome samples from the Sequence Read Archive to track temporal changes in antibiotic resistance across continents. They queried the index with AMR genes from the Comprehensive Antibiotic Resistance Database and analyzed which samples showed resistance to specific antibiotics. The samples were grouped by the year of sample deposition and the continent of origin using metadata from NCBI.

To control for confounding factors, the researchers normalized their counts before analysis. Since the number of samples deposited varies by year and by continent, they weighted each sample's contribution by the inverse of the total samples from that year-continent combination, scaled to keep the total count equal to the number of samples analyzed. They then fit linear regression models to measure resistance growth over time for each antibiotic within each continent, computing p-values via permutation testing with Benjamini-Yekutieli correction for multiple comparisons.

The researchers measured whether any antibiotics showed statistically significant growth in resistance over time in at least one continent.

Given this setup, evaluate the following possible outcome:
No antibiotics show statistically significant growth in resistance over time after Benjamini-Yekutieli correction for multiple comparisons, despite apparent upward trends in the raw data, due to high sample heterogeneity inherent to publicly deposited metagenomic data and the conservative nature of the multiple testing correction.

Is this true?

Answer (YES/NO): NO